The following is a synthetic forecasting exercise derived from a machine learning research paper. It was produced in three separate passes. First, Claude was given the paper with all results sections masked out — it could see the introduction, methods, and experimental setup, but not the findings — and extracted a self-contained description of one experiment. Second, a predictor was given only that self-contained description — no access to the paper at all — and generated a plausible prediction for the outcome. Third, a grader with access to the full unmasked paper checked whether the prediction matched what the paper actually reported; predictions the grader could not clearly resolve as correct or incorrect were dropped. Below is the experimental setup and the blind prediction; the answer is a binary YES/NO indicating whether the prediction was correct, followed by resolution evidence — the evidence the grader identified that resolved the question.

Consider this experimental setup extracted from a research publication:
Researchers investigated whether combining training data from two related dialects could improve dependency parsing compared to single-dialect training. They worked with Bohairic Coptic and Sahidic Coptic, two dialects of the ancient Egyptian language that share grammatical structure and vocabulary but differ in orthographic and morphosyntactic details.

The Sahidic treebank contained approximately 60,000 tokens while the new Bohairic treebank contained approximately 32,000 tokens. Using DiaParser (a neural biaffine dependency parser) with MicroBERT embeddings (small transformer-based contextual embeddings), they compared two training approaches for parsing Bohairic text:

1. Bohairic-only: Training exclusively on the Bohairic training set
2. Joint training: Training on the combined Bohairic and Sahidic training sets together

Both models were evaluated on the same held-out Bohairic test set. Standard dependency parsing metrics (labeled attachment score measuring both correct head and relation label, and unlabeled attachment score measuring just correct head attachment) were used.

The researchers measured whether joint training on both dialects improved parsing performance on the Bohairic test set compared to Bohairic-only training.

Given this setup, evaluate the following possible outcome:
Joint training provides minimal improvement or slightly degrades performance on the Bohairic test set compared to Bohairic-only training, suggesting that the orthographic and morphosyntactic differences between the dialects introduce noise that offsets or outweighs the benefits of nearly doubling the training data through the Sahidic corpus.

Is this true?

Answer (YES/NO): NO